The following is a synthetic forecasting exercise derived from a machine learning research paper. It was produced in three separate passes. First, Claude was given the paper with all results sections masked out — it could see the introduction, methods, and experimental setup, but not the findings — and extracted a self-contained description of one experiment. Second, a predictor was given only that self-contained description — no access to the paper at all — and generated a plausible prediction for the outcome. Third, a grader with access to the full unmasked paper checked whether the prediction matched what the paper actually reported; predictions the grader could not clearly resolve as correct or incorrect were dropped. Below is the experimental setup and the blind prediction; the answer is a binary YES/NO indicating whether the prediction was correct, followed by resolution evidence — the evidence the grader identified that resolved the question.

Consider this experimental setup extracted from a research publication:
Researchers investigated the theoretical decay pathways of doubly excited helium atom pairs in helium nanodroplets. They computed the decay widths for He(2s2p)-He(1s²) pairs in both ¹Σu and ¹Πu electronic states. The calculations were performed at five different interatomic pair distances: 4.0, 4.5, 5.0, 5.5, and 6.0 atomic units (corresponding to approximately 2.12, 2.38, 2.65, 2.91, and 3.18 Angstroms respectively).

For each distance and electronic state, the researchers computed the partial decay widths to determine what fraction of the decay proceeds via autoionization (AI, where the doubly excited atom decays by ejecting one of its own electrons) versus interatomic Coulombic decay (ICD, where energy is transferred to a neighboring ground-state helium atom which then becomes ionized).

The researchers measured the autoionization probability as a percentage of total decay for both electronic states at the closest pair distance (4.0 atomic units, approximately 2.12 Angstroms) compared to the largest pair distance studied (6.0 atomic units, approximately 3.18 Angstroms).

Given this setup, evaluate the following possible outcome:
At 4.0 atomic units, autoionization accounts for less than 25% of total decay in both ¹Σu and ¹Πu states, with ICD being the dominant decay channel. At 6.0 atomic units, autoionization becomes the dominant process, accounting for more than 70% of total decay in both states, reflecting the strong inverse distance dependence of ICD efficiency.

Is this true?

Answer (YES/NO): NO